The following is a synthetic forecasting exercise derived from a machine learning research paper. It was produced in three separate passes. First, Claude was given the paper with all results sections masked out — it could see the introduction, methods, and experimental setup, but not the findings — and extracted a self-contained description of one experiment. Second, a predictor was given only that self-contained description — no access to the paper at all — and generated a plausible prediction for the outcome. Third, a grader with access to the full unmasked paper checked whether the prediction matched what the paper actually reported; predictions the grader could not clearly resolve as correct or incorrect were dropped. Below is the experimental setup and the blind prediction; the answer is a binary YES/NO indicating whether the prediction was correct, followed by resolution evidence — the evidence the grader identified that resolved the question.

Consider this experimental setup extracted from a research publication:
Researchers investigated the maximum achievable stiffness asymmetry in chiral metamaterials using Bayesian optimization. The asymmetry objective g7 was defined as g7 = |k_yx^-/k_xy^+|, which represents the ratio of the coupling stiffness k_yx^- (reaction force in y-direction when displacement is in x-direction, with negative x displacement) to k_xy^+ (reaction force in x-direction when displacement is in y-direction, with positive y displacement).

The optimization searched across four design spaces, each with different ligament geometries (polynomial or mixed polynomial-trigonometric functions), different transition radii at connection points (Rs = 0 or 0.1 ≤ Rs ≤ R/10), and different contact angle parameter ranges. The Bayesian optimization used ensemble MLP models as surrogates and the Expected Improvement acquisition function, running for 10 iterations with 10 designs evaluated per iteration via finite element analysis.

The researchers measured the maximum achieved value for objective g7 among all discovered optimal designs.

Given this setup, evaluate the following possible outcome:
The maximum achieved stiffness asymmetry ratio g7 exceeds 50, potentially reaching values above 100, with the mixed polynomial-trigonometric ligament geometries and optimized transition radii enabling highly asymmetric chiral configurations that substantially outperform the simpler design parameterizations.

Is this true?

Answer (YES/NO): NO